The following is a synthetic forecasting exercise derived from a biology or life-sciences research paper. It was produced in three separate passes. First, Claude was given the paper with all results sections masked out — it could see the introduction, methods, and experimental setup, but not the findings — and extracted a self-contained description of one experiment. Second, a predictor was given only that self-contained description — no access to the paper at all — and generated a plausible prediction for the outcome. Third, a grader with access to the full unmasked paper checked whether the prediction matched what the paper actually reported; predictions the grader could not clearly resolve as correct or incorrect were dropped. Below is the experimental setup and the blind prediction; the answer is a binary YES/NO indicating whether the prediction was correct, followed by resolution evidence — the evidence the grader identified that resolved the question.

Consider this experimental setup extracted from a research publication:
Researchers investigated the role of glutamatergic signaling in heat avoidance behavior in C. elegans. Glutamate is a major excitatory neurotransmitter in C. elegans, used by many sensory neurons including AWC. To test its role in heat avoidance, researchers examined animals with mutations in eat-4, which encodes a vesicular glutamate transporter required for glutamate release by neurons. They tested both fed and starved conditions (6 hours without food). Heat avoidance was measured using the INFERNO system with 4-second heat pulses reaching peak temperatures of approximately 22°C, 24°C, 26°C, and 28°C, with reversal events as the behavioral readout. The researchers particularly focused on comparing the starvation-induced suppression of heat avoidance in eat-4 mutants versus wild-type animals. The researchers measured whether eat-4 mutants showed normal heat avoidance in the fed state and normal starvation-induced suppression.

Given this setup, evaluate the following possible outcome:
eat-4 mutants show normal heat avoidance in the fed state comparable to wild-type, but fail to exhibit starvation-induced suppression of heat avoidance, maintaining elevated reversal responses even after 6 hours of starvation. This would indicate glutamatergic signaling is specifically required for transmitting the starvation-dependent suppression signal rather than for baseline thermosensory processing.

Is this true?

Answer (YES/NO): NO